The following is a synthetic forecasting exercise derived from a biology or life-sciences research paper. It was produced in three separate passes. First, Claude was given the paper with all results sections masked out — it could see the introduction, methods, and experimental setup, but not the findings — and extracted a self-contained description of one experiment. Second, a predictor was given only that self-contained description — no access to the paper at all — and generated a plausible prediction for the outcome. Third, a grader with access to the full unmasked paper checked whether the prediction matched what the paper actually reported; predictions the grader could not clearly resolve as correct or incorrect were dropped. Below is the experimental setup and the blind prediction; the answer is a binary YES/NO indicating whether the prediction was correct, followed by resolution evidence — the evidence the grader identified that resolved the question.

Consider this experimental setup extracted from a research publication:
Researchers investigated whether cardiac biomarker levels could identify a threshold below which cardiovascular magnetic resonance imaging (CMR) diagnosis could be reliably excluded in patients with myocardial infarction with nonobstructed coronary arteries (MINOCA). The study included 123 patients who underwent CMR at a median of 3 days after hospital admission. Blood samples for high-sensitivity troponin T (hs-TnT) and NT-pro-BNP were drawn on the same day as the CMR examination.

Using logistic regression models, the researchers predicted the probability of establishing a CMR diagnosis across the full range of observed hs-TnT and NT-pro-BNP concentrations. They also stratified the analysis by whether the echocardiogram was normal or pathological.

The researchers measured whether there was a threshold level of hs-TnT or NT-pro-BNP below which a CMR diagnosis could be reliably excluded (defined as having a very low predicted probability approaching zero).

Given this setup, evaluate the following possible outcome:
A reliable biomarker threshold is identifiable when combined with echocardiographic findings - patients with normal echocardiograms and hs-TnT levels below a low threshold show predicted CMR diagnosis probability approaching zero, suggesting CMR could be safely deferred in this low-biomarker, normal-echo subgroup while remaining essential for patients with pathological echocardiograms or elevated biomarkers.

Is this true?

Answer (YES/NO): NO